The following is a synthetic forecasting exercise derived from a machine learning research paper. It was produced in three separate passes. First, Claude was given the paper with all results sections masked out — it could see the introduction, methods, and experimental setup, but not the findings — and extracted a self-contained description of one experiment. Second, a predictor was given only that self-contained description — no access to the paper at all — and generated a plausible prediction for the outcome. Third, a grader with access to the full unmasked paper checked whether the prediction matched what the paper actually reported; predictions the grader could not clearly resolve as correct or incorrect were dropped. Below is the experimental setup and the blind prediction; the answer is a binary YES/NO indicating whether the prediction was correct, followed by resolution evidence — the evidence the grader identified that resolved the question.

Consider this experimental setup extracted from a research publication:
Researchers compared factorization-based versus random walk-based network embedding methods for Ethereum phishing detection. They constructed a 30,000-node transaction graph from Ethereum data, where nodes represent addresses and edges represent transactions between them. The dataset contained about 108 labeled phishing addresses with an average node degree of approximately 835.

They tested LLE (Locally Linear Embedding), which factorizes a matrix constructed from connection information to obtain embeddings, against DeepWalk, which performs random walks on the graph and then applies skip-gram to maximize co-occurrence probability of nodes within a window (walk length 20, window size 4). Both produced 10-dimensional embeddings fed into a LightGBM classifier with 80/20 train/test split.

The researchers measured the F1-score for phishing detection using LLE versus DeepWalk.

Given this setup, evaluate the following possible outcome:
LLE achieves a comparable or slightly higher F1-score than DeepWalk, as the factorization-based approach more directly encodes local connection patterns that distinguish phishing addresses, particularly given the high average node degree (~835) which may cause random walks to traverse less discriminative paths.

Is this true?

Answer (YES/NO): YES